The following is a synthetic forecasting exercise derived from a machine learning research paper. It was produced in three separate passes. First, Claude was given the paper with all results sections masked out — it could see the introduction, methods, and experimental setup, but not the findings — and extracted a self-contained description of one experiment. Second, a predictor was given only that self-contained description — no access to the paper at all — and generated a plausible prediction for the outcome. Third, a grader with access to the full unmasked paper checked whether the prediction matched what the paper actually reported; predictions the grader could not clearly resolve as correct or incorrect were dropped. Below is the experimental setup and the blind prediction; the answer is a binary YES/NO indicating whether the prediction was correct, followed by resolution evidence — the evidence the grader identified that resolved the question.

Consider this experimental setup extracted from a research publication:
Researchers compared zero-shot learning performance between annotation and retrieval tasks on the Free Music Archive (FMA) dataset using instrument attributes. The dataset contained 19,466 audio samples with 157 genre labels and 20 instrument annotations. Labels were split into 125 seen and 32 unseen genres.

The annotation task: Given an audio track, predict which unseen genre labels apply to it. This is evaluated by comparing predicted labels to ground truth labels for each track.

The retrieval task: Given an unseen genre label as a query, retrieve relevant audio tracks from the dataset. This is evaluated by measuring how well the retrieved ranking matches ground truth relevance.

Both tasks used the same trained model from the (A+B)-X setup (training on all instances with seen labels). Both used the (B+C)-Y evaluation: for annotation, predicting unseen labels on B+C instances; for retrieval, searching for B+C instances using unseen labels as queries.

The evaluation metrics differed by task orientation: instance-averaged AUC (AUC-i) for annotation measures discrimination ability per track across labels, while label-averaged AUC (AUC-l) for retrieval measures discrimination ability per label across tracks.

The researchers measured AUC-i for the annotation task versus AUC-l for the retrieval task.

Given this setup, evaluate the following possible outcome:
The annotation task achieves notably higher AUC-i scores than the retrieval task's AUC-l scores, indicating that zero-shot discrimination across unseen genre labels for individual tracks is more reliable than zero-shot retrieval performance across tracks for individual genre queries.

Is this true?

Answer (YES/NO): YES